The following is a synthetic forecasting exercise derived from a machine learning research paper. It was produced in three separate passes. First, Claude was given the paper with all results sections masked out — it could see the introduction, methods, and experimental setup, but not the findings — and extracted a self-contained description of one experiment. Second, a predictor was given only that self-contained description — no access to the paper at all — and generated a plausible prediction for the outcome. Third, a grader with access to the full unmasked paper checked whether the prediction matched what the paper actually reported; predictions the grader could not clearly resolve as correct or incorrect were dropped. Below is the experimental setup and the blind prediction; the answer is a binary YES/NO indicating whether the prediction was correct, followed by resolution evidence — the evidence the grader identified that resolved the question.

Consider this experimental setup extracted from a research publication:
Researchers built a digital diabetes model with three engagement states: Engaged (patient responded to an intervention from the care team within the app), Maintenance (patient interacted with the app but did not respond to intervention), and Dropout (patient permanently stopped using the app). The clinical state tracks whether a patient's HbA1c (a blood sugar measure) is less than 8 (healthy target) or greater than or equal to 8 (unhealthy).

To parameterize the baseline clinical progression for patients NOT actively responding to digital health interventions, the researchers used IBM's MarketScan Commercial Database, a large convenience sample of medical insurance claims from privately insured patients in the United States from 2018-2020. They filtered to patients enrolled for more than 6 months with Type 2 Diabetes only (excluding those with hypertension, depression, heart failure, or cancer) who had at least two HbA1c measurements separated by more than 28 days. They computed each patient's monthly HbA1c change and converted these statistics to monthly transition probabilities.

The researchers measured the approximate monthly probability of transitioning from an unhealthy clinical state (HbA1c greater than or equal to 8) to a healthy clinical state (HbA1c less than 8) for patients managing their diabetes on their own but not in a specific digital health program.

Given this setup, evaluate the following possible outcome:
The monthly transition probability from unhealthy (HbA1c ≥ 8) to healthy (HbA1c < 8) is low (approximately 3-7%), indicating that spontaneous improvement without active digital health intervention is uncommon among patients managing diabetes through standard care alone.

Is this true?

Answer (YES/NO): NO